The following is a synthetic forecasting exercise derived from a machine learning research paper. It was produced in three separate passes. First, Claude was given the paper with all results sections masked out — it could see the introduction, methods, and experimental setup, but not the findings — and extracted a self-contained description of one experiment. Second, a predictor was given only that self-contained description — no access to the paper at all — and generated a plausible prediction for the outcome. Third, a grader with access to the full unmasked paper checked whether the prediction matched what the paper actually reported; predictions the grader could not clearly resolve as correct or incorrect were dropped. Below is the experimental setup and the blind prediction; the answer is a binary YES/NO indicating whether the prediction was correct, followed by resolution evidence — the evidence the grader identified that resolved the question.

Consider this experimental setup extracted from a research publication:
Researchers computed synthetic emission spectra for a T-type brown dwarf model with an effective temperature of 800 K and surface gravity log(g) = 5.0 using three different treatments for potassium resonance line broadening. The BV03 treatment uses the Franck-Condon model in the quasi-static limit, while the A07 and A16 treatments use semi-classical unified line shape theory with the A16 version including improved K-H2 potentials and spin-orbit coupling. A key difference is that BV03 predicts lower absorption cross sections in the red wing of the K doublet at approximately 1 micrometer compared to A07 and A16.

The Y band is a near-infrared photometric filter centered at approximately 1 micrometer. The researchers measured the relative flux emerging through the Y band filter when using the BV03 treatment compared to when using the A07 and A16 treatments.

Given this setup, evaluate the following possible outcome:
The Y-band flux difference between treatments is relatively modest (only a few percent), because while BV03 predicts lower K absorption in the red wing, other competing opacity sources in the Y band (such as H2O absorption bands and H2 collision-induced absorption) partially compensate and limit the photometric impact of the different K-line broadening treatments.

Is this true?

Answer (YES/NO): NO